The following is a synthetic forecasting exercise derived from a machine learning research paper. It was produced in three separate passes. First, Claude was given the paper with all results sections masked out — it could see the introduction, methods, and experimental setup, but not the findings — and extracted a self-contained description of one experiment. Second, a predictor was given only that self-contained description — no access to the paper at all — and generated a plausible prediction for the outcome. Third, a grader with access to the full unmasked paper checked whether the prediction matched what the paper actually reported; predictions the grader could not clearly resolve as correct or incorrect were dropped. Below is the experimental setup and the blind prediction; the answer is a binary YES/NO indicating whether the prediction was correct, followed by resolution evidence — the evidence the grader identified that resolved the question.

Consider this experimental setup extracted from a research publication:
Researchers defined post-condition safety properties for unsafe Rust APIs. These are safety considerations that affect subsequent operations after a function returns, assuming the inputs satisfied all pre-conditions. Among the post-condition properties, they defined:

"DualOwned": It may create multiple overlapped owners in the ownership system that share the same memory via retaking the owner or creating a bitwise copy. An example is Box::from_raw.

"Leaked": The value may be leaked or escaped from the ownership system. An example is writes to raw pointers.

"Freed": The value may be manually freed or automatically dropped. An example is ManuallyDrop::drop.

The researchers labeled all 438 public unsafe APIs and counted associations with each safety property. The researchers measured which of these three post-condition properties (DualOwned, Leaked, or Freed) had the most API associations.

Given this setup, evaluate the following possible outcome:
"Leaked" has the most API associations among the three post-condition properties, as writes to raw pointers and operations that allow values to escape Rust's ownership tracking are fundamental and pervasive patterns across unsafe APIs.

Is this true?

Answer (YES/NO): NO